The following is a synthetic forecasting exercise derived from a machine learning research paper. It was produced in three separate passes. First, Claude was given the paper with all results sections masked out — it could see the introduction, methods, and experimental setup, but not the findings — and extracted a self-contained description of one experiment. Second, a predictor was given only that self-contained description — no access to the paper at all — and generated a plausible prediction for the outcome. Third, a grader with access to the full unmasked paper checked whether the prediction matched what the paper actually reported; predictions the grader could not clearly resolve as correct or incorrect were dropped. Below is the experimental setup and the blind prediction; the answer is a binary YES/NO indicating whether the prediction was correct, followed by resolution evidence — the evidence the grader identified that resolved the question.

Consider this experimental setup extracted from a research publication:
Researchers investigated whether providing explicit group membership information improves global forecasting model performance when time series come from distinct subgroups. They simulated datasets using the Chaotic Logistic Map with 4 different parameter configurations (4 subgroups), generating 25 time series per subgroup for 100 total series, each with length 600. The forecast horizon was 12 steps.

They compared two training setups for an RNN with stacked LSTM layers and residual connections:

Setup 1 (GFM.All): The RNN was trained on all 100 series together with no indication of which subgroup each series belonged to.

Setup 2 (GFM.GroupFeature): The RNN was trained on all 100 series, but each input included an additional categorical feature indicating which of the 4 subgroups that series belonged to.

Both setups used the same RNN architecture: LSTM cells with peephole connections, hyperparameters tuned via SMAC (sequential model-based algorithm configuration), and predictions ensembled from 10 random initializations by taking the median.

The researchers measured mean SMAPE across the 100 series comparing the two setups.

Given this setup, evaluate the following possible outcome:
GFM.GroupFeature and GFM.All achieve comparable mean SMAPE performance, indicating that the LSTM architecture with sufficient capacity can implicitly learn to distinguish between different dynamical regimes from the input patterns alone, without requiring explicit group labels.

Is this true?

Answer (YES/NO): NO